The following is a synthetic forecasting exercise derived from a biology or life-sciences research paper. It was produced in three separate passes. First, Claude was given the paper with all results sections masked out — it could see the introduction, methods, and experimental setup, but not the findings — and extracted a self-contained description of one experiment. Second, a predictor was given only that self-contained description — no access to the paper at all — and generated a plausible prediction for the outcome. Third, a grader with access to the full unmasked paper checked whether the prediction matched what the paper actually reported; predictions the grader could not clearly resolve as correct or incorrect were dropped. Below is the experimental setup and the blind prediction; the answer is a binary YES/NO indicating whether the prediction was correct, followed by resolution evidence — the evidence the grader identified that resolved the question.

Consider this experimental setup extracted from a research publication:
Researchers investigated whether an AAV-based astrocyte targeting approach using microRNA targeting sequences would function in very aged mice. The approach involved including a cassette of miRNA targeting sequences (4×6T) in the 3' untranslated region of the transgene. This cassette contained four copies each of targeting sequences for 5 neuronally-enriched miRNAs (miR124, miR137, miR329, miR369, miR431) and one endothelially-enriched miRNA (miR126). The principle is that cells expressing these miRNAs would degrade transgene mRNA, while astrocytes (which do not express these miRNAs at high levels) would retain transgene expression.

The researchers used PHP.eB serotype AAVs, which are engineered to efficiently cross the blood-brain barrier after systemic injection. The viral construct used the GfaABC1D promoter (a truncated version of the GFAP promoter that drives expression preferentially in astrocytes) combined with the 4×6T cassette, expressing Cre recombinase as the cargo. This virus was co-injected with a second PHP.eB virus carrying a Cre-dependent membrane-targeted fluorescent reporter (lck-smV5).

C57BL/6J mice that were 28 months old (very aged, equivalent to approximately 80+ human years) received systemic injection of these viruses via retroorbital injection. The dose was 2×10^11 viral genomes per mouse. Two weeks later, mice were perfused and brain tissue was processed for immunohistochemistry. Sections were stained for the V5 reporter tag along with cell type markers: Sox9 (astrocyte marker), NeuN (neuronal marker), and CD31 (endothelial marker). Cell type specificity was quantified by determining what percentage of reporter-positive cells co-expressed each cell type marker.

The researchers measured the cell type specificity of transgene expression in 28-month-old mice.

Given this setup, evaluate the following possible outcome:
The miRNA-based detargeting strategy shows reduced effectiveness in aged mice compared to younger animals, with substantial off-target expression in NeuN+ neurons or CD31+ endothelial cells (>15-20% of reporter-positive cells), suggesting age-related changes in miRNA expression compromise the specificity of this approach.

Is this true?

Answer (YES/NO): NO